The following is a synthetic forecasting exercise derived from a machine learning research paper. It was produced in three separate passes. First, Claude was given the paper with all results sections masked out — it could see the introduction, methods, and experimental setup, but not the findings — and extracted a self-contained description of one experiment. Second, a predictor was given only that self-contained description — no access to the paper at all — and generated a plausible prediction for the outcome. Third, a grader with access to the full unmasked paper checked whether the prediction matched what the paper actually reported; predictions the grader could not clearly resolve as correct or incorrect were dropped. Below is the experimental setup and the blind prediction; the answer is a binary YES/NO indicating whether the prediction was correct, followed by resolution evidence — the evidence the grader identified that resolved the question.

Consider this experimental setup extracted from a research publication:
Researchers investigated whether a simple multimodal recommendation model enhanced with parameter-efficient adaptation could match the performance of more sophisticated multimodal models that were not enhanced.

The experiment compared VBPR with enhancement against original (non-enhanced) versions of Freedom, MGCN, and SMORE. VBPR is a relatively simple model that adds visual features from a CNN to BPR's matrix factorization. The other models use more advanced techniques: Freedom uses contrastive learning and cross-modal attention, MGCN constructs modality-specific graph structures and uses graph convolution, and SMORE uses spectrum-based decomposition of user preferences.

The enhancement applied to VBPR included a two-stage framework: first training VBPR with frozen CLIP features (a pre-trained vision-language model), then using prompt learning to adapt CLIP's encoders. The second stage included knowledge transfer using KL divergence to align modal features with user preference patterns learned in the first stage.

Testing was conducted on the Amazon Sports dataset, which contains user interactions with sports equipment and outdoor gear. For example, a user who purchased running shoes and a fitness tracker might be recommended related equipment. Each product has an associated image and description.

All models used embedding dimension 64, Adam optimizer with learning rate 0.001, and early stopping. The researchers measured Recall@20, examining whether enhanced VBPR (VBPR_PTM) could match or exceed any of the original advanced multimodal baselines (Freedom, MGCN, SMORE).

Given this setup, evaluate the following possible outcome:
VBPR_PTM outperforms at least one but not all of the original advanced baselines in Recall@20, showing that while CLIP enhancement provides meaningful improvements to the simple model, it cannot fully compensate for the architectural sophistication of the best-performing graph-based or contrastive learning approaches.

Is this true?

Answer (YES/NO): NO